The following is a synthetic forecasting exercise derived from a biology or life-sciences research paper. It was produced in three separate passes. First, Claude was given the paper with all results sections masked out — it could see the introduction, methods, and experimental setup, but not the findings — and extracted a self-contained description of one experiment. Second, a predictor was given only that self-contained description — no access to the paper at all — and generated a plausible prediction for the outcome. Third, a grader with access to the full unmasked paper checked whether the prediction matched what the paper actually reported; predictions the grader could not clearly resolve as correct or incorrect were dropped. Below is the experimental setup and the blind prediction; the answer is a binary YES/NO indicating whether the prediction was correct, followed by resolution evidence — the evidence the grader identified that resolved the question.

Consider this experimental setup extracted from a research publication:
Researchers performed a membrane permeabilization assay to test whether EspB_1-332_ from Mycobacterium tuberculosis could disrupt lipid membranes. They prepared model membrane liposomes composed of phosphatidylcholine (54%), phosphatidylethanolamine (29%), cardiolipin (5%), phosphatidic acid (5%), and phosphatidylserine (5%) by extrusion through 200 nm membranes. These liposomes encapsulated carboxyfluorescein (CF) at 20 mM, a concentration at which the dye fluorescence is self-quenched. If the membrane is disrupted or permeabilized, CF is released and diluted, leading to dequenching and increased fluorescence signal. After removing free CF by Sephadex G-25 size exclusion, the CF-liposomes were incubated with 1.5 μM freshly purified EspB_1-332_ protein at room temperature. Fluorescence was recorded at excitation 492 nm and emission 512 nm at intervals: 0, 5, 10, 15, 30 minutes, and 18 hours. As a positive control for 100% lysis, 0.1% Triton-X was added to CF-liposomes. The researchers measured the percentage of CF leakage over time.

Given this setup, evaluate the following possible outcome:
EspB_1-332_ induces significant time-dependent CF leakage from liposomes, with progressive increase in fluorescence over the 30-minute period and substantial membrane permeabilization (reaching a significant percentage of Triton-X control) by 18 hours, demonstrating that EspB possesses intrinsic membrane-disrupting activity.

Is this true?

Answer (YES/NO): YES